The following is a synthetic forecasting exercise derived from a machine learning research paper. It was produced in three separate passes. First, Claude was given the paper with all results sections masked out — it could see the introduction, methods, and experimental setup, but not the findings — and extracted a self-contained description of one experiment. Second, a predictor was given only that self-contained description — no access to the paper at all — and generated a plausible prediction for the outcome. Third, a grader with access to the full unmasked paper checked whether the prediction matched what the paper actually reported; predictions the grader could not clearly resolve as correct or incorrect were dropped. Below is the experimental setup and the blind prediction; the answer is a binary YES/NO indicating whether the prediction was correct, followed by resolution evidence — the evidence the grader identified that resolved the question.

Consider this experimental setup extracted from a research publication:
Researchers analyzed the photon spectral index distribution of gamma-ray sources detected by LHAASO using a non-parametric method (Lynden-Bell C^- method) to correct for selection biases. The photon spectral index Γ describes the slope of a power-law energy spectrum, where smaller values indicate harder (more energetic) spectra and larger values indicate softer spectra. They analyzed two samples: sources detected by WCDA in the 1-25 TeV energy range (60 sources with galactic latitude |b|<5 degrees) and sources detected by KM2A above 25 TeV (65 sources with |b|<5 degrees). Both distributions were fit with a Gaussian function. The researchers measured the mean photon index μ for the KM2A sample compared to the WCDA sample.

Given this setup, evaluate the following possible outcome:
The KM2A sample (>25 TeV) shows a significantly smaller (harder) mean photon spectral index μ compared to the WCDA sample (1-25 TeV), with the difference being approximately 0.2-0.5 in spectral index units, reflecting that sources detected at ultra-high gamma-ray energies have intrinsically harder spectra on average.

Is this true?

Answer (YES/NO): NO